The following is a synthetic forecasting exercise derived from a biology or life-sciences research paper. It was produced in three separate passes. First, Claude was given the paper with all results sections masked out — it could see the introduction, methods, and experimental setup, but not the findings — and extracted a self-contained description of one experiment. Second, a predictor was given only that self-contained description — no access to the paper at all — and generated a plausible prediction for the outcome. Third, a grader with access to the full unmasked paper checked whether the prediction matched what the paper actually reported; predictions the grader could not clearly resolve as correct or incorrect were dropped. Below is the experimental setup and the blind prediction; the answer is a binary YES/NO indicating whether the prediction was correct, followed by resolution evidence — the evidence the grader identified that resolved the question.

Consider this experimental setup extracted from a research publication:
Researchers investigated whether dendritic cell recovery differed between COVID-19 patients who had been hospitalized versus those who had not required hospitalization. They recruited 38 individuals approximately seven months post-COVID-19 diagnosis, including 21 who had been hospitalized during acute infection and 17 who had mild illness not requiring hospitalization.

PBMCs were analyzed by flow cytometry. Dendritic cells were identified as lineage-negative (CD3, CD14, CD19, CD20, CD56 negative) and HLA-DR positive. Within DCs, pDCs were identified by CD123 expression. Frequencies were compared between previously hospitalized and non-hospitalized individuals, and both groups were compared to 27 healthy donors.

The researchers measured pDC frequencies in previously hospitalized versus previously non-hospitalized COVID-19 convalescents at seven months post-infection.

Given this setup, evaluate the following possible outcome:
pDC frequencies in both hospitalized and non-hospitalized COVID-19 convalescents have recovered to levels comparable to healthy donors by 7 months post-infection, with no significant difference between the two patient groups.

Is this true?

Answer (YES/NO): NO